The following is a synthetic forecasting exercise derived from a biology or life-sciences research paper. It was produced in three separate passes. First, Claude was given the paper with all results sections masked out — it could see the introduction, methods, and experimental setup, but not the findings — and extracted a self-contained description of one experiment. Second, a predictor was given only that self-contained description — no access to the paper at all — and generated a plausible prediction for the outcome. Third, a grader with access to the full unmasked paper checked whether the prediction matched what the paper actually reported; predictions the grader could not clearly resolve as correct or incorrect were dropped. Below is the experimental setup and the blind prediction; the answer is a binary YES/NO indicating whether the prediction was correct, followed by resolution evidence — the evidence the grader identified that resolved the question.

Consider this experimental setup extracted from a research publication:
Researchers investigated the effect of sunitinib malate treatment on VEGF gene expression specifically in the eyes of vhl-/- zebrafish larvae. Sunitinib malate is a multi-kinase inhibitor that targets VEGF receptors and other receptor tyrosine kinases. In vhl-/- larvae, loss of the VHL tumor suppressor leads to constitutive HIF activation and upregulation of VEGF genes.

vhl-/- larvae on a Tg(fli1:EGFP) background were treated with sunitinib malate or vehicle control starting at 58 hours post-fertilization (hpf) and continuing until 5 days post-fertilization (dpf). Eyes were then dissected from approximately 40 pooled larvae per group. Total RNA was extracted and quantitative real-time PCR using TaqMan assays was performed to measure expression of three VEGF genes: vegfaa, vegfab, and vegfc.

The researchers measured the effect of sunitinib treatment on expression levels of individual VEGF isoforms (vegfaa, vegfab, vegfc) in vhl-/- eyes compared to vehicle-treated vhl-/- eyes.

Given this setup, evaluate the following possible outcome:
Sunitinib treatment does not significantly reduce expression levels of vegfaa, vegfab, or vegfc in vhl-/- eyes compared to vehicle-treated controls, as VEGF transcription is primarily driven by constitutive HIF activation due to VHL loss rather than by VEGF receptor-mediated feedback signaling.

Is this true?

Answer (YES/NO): NO